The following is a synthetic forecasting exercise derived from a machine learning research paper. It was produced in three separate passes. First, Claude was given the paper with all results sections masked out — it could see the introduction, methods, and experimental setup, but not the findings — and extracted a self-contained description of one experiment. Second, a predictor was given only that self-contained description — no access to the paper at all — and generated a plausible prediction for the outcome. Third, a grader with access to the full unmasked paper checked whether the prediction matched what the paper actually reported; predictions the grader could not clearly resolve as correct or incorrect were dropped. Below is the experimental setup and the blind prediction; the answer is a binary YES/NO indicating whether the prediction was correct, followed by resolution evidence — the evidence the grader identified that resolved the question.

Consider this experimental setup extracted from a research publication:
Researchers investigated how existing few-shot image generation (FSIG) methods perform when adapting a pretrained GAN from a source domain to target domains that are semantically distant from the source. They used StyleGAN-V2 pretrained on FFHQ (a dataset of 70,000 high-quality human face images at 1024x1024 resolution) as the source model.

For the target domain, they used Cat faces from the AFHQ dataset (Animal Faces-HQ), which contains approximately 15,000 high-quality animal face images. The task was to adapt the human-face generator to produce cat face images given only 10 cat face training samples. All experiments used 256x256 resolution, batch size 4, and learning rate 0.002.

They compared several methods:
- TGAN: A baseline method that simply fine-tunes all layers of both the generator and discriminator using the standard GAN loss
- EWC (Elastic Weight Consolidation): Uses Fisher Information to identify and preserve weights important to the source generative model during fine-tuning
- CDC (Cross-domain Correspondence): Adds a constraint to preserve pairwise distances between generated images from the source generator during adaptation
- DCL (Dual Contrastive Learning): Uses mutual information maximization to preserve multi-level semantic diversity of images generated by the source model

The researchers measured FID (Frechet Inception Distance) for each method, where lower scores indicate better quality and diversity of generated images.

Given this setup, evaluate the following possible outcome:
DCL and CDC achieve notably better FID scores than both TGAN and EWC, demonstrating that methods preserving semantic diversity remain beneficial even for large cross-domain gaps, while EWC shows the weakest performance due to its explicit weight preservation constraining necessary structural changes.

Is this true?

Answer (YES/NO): NO